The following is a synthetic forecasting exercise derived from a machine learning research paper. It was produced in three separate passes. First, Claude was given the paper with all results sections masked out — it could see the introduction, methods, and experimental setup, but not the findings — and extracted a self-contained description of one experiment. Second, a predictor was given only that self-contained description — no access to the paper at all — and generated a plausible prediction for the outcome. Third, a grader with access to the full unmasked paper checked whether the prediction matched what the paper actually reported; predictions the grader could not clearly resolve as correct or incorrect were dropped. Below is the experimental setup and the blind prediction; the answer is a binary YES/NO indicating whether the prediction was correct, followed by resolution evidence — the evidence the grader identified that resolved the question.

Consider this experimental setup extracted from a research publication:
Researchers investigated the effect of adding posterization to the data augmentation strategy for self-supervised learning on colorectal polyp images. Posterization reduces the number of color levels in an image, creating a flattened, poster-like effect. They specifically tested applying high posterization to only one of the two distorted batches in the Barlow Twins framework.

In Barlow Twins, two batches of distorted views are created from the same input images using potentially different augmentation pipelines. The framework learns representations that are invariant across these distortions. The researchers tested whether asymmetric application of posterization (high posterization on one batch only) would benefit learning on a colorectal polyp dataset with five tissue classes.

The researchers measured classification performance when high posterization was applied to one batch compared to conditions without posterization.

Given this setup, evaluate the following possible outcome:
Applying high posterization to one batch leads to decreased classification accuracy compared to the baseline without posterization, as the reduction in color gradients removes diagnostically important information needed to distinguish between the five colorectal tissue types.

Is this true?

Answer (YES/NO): NO